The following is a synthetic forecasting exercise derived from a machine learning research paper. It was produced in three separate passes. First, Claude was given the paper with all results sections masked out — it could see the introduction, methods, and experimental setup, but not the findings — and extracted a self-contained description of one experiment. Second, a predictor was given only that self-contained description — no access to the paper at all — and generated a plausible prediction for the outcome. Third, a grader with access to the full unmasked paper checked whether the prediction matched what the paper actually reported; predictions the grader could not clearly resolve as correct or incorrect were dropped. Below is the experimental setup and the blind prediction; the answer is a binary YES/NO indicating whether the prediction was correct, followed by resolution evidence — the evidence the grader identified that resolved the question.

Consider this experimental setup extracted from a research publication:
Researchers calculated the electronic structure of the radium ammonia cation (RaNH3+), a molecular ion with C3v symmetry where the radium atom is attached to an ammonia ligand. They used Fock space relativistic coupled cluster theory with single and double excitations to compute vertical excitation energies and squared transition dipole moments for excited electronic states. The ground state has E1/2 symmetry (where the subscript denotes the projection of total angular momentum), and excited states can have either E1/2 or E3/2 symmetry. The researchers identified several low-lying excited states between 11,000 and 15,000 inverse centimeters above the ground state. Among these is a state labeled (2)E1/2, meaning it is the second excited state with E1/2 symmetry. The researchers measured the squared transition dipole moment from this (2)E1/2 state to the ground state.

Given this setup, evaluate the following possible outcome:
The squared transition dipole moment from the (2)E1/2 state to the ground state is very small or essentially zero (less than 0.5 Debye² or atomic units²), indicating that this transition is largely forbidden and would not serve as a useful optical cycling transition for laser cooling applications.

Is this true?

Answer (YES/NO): YES